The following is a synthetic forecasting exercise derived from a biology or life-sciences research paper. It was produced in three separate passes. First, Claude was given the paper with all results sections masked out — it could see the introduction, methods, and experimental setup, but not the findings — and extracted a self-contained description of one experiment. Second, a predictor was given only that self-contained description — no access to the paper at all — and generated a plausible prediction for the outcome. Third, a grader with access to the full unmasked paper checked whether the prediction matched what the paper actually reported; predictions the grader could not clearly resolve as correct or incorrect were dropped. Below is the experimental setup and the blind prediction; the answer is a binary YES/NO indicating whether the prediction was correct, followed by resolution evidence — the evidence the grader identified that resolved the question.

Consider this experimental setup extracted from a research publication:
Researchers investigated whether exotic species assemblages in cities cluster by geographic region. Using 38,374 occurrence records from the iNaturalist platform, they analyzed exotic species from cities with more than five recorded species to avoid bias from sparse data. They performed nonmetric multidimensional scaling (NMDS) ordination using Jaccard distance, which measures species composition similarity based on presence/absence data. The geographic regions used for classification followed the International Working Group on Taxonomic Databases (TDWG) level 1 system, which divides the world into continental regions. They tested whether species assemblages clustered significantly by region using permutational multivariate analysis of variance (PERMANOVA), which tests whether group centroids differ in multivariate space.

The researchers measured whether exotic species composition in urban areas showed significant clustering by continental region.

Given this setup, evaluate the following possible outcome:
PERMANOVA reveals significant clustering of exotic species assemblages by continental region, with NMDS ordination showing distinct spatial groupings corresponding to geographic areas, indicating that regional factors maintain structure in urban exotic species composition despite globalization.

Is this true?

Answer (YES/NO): YES